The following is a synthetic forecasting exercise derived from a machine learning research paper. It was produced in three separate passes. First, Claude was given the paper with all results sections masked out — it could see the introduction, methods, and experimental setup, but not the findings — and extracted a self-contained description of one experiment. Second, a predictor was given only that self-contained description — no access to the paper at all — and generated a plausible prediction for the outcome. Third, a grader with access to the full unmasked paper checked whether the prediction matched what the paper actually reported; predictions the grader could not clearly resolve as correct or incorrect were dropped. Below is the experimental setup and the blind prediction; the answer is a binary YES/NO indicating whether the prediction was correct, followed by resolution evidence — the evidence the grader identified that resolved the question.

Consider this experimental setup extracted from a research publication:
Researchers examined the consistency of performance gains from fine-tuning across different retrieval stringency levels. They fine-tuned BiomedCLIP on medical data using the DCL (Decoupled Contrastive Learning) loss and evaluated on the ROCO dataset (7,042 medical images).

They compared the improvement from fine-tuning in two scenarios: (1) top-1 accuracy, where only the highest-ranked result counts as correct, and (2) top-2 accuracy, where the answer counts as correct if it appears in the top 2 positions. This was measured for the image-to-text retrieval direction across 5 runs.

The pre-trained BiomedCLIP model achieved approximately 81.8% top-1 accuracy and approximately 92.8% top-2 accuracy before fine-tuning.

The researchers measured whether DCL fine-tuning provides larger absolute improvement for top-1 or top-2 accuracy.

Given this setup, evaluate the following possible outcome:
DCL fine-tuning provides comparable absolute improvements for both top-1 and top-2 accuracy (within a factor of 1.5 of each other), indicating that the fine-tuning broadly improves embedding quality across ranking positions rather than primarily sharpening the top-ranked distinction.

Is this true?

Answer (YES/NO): YES